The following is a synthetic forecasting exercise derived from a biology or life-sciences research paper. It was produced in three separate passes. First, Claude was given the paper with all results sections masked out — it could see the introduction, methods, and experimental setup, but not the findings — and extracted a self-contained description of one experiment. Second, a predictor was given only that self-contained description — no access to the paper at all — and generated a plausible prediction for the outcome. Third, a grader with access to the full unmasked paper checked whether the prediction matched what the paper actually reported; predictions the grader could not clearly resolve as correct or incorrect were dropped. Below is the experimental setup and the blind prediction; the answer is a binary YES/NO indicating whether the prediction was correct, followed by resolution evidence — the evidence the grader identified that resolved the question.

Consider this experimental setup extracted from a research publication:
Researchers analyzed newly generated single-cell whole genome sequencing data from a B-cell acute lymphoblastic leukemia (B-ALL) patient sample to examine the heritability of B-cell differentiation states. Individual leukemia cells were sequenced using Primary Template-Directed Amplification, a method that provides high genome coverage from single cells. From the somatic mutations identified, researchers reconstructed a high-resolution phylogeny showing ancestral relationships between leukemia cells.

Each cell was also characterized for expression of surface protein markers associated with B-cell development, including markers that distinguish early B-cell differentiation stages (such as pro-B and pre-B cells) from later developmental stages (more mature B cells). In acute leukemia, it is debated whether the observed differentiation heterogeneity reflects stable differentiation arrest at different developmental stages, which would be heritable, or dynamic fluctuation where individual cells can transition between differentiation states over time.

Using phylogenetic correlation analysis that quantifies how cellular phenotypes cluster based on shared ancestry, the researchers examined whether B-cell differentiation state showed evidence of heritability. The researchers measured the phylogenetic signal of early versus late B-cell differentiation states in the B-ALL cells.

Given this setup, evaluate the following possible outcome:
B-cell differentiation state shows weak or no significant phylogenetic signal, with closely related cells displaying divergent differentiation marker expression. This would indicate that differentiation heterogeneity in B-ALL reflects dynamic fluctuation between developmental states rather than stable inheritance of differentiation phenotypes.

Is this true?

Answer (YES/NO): NO